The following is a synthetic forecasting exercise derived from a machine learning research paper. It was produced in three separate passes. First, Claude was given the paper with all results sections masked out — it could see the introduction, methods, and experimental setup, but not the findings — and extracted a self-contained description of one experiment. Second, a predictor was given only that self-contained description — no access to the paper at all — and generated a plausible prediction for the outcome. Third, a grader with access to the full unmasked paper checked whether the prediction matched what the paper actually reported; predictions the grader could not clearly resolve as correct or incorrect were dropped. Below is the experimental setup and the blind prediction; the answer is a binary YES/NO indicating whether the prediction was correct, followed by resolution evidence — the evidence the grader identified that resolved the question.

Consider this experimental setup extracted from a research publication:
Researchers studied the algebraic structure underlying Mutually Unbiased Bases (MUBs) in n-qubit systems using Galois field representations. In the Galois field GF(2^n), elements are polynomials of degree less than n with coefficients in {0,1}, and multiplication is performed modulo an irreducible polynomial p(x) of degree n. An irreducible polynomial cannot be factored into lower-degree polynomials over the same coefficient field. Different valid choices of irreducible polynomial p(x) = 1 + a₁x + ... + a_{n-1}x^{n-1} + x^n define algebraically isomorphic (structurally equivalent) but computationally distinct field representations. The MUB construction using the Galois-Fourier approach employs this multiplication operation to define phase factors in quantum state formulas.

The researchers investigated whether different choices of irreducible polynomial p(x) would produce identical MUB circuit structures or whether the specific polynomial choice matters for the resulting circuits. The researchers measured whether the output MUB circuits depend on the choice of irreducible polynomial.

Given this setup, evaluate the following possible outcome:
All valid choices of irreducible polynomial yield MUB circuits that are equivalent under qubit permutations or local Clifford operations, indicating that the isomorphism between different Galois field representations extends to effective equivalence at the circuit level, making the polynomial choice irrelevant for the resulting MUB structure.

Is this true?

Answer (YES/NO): NO